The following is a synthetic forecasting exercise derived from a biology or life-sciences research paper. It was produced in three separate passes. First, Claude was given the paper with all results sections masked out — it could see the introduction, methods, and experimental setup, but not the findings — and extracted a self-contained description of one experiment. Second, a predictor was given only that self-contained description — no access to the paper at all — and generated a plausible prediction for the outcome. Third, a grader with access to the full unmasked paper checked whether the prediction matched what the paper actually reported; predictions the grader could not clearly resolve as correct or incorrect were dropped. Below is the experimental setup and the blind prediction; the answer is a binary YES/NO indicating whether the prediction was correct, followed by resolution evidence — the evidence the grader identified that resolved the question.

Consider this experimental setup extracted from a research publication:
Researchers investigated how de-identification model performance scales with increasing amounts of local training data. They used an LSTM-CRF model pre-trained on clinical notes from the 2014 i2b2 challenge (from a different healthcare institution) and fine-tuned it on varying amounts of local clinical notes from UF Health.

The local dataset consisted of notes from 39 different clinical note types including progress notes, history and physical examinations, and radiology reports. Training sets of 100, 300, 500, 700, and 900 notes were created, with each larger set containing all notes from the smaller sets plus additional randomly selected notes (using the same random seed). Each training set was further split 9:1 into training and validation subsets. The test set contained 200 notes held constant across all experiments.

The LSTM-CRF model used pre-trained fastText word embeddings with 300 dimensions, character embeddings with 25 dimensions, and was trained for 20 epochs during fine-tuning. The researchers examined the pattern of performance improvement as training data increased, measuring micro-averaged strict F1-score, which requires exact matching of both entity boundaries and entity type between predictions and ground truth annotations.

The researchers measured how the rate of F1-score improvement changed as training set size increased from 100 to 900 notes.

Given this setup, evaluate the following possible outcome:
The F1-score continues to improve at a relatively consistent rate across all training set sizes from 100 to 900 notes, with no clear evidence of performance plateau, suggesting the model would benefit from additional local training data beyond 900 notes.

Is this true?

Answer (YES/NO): NO